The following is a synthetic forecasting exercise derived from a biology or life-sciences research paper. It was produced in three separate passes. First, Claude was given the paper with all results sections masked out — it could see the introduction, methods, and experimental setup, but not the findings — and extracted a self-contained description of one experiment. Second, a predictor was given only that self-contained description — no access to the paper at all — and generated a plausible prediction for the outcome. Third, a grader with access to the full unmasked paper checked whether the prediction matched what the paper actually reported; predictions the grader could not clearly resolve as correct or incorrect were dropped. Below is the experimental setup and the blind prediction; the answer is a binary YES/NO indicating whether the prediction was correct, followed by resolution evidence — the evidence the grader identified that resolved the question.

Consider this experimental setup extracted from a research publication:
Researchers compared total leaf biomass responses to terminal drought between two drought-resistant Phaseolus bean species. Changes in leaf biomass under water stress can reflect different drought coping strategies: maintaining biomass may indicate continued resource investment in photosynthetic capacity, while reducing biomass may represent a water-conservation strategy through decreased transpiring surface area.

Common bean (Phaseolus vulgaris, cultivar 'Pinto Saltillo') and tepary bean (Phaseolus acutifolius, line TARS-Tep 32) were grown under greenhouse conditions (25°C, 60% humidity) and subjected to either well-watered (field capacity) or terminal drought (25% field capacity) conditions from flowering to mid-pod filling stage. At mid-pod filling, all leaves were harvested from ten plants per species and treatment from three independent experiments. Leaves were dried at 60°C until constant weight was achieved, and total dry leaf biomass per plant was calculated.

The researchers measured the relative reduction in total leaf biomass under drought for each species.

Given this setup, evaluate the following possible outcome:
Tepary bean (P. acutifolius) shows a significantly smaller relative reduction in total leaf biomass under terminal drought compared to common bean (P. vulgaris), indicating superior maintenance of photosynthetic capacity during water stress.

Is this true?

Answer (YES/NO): YES